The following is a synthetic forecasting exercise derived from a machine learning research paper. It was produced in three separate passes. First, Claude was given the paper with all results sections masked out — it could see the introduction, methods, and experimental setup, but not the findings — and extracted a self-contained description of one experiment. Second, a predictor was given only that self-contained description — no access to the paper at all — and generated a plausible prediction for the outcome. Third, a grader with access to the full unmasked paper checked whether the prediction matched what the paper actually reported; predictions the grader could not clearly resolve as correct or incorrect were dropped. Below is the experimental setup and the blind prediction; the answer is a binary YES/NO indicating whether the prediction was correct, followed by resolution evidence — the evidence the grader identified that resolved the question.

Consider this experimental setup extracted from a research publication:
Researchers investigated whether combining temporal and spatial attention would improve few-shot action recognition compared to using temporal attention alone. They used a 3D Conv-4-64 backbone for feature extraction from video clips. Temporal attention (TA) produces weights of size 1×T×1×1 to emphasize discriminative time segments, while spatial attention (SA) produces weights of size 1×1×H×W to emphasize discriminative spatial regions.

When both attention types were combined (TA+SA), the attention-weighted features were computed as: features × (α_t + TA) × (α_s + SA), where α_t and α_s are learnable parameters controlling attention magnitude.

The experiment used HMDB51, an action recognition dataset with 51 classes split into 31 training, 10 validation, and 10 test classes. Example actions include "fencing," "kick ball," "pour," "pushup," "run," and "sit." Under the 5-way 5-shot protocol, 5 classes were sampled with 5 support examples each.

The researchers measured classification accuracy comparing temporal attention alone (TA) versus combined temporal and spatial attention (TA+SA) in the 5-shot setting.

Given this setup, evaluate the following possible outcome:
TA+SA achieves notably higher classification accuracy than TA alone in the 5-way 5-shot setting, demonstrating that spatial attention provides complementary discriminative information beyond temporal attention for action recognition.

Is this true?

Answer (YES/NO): NO